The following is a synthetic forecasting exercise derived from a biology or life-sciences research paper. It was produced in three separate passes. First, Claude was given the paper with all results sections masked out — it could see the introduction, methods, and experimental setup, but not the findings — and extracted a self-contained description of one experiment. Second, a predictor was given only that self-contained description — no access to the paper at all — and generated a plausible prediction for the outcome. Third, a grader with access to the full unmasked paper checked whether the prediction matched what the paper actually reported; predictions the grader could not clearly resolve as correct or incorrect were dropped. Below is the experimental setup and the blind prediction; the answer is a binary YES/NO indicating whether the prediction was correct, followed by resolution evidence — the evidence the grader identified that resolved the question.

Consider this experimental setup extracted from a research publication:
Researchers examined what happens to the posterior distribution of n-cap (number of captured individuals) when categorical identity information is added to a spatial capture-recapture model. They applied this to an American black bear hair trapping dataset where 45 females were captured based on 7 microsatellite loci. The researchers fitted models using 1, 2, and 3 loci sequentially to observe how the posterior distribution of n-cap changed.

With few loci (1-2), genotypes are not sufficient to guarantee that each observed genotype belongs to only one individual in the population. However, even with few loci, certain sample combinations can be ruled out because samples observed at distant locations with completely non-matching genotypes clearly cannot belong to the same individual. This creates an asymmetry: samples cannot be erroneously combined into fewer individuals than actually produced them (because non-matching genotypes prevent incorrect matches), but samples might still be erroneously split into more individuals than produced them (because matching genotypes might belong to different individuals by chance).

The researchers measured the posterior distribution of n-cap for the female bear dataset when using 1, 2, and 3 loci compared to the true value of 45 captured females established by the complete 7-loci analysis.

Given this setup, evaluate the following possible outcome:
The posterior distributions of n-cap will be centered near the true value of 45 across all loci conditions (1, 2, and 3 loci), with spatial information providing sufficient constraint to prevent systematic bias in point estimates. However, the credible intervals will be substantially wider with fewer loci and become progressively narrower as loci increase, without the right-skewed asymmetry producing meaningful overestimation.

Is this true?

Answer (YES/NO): NO